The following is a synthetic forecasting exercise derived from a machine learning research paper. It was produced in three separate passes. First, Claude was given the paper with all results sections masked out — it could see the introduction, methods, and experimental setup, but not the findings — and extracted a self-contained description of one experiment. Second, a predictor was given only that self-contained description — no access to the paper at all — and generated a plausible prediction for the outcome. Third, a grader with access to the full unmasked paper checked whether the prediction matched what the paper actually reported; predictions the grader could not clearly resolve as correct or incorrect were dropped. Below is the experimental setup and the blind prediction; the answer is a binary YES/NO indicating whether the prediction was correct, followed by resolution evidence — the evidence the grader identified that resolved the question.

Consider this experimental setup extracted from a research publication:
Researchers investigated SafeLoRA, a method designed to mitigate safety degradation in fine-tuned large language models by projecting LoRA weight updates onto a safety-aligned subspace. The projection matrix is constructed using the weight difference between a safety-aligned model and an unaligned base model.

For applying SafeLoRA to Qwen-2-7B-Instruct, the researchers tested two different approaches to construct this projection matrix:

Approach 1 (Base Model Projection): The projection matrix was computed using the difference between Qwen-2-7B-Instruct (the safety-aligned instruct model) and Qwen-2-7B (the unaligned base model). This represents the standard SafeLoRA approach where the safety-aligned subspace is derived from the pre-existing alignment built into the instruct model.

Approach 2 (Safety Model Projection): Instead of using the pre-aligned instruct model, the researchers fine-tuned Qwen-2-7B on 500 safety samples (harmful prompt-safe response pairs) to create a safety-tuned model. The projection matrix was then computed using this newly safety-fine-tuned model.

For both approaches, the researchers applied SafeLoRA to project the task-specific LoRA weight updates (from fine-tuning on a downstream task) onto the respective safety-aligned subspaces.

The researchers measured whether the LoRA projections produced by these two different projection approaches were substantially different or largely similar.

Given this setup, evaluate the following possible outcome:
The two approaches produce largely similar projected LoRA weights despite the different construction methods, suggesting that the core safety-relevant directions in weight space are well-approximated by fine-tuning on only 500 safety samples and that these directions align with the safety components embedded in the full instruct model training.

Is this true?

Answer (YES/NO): YES